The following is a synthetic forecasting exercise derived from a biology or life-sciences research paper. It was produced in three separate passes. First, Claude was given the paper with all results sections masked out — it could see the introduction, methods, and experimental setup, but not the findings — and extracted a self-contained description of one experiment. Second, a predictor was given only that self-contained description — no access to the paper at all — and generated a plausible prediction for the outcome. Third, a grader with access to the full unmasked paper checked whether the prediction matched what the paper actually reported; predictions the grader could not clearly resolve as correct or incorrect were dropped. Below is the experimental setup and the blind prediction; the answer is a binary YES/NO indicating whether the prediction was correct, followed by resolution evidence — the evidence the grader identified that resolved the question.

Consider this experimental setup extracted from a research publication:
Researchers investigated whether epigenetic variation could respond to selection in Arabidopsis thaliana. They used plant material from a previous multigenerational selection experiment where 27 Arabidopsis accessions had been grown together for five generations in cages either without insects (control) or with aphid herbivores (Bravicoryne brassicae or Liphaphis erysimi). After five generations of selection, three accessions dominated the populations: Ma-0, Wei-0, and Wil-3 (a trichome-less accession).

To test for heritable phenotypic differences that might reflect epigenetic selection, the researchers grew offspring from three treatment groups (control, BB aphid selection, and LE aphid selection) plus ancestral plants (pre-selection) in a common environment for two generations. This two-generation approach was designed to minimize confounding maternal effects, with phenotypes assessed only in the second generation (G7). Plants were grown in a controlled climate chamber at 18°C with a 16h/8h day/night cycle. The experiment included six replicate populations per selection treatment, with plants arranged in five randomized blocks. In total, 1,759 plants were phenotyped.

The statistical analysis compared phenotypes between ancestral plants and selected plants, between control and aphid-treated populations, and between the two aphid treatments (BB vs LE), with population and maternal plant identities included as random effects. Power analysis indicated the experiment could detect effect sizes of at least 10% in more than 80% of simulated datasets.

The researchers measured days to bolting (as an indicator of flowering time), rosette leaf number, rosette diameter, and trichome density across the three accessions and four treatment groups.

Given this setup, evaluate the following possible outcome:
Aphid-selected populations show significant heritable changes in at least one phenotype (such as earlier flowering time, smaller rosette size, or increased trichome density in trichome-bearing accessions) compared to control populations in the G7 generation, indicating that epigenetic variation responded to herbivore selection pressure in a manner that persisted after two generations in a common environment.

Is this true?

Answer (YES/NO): YES